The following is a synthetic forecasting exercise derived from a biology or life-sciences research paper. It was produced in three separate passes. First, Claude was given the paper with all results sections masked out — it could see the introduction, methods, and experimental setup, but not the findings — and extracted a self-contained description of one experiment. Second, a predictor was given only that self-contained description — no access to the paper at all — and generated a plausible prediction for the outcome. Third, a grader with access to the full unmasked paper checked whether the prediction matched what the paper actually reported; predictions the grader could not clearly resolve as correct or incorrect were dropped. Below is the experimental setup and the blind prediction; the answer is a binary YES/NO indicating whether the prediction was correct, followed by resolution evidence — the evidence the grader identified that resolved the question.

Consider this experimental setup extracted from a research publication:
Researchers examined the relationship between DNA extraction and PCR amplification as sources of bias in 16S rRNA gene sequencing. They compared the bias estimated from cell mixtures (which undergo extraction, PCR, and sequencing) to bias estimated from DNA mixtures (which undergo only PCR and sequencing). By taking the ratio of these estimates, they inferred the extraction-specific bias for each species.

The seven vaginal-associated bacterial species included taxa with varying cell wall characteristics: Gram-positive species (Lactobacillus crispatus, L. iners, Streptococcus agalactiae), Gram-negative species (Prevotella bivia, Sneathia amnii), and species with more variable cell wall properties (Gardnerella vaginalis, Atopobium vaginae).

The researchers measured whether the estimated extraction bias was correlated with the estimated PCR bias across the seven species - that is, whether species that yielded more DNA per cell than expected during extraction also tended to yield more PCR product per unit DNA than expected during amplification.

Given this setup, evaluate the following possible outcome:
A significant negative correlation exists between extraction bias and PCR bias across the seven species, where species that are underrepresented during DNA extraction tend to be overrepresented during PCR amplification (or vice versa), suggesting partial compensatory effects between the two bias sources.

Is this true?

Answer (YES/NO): NO